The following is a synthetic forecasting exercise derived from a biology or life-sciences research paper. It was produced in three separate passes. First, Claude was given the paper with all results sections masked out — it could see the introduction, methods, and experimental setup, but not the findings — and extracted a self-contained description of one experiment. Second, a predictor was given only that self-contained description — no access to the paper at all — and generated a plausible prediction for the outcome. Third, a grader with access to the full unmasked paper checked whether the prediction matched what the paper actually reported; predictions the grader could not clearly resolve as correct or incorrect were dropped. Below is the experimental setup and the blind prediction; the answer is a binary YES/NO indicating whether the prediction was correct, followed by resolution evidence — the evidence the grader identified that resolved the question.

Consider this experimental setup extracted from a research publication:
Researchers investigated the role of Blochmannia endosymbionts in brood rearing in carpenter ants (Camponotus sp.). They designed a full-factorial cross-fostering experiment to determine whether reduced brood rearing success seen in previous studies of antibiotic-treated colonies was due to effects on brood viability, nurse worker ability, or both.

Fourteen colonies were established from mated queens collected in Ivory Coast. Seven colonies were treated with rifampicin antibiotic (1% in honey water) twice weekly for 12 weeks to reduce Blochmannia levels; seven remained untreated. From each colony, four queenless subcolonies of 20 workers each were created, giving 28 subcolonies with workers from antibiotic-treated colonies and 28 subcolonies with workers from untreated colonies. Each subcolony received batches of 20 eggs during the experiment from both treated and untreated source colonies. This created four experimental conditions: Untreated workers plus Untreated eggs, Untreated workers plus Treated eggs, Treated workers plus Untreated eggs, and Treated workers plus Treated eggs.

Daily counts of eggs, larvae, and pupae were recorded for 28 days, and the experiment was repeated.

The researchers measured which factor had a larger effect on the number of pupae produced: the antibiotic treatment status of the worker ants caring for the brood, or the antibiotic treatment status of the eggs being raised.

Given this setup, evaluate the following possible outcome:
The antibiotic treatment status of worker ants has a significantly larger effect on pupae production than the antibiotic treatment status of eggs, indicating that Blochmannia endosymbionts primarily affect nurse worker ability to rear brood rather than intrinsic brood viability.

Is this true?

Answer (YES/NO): NO